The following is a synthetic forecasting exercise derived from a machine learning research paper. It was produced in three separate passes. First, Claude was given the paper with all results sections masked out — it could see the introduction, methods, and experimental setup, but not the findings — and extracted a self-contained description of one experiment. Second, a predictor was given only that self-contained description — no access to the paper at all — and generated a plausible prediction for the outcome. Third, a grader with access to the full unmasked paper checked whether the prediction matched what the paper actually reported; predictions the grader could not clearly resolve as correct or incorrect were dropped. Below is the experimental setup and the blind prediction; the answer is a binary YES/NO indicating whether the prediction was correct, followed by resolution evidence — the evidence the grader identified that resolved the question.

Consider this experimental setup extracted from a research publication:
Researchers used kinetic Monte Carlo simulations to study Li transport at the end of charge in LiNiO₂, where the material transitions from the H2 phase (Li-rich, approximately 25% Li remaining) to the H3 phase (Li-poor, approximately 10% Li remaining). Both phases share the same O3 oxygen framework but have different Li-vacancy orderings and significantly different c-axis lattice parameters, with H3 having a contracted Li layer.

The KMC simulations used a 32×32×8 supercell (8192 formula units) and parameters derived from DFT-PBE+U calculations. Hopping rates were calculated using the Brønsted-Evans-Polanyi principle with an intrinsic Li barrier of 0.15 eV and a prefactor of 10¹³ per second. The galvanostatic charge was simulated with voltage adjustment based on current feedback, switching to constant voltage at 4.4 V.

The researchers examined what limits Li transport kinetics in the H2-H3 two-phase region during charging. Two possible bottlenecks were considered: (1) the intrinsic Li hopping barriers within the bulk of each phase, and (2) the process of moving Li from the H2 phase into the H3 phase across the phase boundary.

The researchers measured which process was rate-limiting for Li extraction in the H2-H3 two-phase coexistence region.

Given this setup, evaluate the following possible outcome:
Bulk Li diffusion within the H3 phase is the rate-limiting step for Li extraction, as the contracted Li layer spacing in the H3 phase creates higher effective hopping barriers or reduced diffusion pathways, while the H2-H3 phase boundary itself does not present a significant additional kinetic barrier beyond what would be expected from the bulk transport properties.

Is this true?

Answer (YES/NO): NO